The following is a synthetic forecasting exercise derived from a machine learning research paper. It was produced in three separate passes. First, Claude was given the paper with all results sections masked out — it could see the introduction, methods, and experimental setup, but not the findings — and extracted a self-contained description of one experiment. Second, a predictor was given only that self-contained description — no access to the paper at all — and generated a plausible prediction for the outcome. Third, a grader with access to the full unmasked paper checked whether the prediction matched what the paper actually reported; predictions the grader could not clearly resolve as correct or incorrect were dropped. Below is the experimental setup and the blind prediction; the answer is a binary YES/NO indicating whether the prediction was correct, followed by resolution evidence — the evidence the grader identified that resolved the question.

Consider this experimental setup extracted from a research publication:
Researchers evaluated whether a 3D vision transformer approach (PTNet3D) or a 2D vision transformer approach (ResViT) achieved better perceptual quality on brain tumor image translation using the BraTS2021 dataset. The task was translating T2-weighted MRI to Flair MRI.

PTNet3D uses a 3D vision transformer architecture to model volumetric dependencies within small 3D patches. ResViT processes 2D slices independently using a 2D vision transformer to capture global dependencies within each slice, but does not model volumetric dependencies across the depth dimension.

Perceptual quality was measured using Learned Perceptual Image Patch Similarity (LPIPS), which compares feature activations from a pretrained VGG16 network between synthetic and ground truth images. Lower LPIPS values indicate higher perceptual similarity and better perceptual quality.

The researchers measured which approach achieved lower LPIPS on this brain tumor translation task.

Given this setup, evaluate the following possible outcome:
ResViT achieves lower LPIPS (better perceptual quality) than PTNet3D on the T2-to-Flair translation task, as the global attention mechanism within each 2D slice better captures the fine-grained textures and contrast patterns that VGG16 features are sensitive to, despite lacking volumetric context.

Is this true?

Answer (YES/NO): NO